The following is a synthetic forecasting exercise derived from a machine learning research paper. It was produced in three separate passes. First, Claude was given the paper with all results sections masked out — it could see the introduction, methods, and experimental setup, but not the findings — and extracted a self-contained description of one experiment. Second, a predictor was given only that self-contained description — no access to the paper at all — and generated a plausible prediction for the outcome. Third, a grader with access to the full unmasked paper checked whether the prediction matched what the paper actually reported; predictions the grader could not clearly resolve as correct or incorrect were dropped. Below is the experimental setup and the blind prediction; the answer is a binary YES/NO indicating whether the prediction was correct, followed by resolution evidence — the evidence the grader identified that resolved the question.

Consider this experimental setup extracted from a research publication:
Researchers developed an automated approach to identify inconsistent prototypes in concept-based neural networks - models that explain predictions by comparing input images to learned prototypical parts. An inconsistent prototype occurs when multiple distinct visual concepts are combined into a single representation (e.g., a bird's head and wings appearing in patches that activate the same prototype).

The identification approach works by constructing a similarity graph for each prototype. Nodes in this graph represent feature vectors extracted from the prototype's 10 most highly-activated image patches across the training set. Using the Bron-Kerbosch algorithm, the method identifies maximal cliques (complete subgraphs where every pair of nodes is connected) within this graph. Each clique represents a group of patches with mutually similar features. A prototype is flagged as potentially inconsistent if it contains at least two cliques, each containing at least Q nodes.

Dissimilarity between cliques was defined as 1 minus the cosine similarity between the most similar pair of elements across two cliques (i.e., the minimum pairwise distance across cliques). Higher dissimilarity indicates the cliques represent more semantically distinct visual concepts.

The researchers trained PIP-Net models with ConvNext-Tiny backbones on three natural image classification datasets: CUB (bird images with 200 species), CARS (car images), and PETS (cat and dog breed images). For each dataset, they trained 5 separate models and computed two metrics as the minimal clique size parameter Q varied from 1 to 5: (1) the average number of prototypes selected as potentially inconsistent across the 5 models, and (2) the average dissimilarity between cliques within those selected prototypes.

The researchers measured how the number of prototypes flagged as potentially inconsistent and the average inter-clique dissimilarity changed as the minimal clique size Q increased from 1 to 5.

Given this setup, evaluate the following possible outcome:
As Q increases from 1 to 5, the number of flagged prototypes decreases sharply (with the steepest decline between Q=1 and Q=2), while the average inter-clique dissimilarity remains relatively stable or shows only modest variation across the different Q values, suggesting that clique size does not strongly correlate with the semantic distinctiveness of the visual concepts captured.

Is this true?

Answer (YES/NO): NO